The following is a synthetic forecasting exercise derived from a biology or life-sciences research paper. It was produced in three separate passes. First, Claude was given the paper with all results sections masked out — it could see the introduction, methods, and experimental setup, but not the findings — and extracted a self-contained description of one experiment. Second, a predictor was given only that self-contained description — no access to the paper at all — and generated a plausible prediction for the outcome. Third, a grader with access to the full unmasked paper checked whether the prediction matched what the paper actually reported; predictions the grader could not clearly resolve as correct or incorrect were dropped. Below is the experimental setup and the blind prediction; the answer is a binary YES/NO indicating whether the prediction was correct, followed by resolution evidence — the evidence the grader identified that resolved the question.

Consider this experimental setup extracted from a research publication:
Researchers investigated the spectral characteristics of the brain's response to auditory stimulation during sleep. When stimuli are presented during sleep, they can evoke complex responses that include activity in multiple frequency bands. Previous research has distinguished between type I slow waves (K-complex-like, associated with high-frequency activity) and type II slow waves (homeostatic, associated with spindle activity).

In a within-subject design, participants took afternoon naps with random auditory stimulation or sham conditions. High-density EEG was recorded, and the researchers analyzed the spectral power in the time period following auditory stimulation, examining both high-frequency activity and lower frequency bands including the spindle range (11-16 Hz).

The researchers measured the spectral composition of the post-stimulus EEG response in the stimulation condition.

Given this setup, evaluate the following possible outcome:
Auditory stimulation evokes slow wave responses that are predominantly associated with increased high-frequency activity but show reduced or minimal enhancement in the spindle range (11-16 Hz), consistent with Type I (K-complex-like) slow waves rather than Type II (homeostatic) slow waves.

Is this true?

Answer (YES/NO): NO